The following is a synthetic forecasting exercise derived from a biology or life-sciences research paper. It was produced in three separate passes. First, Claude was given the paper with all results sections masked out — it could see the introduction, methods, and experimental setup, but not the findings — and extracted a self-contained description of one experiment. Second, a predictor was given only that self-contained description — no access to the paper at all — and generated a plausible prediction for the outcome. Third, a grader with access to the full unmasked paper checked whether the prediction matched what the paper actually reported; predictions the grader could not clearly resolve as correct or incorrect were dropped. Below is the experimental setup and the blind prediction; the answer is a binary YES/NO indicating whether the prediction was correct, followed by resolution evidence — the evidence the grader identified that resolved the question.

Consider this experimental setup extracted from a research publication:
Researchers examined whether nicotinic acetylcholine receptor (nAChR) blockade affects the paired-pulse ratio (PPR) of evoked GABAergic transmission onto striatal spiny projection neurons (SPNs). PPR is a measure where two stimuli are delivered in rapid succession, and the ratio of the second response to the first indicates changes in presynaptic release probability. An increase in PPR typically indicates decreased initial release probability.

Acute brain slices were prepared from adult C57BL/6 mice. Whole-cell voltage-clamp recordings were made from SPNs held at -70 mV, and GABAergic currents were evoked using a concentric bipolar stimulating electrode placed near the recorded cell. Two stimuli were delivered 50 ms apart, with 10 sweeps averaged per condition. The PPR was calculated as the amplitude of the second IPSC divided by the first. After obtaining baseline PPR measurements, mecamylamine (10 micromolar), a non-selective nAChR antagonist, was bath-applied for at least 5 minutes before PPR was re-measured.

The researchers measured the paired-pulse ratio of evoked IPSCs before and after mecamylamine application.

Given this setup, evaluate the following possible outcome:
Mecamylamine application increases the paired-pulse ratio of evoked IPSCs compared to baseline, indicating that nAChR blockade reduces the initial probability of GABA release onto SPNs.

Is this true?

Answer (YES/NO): NO